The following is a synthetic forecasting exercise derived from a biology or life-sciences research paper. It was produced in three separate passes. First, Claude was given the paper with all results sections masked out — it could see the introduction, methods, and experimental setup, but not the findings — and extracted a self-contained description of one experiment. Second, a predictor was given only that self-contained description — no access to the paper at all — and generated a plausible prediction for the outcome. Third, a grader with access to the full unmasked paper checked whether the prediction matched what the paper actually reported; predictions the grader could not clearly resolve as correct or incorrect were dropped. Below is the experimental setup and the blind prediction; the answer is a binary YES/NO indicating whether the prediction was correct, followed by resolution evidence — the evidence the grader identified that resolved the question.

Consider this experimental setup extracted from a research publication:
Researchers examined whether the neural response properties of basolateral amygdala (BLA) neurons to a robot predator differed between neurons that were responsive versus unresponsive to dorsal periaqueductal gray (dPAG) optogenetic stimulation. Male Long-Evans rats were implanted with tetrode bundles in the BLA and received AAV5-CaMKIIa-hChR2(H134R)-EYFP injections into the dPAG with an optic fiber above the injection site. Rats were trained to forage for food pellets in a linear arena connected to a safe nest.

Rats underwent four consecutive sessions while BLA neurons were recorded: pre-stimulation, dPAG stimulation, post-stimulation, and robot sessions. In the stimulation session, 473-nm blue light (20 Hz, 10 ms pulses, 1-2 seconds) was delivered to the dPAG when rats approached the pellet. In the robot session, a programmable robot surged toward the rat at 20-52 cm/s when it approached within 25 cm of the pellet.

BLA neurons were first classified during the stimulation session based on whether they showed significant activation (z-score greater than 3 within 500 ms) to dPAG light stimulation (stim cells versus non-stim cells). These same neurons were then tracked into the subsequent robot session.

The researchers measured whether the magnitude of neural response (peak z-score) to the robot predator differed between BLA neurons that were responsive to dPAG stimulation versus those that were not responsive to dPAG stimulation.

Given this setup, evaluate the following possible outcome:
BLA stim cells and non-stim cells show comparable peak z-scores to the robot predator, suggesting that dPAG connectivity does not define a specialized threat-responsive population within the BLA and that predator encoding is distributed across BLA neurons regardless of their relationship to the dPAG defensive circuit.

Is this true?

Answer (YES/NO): NO